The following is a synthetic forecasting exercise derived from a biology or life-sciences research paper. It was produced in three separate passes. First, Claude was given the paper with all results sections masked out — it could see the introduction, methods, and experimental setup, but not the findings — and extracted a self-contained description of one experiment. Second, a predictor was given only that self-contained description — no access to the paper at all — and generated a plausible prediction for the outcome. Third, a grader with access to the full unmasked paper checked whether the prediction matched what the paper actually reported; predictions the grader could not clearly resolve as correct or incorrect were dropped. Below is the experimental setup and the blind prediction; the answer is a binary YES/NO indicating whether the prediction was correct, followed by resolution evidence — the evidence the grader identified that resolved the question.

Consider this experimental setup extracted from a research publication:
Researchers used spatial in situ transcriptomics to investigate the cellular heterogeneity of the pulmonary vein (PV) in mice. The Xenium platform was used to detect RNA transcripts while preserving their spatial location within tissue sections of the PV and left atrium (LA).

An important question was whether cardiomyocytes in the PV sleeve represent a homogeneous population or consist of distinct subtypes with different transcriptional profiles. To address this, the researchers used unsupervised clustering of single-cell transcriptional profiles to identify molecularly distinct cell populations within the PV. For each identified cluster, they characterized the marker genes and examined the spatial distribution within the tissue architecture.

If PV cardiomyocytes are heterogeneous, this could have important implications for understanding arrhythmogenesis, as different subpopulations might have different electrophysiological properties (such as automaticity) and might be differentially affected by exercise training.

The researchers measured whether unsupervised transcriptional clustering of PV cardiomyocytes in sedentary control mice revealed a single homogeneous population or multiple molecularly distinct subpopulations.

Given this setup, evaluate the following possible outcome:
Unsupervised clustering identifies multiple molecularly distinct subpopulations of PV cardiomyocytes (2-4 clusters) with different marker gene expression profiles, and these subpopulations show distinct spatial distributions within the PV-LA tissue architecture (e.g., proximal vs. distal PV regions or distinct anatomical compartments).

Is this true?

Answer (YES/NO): YES